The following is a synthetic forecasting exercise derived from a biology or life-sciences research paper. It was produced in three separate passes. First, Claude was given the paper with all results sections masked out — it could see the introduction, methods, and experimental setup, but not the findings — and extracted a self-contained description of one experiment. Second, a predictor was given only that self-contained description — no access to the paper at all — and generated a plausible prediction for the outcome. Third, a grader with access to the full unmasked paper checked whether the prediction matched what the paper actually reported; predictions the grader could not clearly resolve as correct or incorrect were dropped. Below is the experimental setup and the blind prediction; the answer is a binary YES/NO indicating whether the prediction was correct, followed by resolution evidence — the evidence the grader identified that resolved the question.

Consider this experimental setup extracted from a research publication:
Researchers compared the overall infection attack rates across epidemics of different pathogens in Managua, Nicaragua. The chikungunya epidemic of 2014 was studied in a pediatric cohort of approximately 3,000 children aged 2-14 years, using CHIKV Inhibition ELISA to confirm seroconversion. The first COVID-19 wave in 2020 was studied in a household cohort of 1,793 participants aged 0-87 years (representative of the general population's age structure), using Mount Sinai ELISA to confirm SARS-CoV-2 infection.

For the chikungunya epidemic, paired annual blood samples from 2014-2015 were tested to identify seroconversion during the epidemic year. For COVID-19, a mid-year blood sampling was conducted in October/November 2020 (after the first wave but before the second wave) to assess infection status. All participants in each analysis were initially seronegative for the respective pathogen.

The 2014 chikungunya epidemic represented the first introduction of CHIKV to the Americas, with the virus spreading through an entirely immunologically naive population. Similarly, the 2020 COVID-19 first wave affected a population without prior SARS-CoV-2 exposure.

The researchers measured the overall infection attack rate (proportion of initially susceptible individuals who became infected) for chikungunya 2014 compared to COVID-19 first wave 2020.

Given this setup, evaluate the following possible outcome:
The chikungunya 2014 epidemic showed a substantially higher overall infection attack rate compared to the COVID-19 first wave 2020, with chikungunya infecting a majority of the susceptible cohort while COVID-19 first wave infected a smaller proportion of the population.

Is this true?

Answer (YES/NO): NO